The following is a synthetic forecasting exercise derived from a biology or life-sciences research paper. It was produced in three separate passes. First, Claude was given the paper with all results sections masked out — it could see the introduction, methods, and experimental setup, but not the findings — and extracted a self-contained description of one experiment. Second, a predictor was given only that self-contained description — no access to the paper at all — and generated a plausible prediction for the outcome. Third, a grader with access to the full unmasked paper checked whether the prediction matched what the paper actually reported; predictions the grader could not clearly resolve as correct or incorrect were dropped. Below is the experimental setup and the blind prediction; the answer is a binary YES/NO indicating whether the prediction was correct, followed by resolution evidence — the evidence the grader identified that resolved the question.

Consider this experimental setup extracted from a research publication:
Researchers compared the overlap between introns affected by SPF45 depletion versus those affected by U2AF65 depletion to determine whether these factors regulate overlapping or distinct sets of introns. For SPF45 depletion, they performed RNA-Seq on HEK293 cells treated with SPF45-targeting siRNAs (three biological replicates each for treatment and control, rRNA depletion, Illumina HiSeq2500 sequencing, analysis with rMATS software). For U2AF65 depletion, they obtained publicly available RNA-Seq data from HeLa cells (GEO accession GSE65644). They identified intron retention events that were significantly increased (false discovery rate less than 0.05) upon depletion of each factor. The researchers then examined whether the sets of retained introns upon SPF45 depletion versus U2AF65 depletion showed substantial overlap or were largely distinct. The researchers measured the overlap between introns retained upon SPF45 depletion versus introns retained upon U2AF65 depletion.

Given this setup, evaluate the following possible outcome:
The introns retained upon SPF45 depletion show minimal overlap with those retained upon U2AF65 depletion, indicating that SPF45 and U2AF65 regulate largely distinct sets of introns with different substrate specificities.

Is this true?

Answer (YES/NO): YES